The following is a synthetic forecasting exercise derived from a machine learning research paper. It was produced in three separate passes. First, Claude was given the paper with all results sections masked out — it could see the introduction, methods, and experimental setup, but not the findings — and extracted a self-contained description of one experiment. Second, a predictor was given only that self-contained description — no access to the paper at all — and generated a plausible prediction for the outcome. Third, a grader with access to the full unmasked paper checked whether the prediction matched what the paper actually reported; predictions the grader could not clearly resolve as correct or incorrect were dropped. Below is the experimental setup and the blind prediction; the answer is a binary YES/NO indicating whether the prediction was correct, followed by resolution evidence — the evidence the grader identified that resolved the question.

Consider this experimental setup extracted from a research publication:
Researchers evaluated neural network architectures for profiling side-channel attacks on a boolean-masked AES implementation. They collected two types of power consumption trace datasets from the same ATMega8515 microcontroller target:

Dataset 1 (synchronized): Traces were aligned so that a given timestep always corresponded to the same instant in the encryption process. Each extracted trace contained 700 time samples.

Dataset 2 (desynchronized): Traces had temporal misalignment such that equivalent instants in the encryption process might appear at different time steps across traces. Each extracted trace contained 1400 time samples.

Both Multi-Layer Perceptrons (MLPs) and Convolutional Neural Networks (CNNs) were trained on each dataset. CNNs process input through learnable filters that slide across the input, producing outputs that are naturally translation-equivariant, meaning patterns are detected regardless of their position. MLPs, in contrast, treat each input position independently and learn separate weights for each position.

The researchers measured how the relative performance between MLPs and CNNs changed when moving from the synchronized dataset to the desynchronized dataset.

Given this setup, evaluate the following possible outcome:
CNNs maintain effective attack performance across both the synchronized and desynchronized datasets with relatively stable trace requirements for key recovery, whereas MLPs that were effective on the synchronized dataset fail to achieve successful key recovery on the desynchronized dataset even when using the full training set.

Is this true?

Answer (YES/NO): NO